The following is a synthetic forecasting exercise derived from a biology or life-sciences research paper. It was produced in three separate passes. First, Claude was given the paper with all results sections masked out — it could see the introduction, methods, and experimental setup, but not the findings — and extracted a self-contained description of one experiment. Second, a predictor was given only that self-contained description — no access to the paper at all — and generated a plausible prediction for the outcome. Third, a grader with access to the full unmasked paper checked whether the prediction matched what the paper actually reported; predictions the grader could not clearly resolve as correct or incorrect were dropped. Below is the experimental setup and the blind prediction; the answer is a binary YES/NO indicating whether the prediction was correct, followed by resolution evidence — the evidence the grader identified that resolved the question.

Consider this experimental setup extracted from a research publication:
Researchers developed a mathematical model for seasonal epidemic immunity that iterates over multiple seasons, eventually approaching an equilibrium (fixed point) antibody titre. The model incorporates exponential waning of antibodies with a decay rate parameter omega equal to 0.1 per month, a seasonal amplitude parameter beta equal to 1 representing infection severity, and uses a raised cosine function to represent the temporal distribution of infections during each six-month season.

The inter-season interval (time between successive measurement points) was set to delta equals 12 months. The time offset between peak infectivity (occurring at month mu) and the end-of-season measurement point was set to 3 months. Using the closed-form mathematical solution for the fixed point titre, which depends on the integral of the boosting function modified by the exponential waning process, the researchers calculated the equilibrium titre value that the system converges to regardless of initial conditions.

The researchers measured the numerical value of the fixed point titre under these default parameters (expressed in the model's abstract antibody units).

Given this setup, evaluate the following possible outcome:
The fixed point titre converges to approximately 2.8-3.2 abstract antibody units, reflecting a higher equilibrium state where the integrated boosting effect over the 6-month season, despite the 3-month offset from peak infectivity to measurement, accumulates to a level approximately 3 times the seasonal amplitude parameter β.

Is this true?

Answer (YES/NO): NO